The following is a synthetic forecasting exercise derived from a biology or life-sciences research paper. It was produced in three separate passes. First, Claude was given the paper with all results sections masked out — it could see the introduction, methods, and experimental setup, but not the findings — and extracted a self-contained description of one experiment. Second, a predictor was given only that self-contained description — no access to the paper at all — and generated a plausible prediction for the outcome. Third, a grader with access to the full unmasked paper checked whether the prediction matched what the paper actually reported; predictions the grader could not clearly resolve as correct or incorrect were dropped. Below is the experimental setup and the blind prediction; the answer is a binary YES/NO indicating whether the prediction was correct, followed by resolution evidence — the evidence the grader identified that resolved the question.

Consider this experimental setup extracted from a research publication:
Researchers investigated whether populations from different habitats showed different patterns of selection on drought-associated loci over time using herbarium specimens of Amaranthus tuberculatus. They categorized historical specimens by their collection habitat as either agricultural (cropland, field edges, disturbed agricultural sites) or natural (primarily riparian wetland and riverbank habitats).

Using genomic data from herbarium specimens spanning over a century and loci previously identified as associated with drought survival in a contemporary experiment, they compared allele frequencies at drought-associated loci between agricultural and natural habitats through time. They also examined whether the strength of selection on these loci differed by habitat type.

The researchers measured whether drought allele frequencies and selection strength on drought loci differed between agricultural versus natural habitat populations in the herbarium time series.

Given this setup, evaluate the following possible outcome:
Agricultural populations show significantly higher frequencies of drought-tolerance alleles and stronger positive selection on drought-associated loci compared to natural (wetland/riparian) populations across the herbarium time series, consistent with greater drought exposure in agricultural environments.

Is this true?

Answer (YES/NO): NO